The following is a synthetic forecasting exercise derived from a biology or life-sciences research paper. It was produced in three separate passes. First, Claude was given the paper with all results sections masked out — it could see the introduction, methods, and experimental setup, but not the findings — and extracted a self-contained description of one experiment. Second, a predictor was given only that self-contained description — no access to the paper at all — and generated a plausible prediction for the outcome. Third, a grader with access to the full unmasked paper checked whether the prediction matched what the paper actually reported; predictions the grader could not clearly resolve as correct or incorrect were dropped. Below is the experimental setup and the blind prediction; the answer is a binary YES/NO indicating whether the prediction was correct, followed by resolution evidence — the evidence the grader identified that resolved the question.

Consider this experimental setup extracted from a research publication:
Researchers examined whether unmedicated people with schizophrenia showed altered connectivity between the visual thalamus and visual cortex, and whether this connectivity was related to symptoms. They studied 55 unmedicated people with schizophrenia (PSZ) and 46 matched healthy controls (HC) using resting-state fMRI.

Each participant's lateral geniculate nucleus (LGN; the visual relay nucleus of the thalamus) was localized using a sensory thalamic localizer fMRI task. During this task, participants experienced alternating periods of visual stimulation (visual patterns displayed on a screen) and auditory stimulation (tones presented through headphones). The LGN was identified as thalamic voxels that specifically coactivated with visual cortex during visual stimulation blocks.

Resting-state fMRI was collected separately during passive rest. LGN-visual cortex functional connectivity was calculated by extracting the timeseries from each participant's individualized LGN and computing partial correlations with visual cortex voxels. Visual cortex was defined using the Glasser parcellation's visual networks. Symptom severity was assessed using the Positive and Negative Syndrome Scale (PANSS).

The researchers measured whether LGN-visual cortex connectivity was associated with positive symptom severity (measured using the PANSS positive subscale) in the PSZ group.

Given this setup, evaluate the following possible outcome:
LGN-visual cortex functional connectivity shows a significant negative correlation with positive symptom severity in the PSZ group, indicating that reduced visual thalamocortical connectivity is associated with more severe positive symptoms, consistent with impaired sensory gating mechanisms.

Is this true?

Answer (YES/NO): NO